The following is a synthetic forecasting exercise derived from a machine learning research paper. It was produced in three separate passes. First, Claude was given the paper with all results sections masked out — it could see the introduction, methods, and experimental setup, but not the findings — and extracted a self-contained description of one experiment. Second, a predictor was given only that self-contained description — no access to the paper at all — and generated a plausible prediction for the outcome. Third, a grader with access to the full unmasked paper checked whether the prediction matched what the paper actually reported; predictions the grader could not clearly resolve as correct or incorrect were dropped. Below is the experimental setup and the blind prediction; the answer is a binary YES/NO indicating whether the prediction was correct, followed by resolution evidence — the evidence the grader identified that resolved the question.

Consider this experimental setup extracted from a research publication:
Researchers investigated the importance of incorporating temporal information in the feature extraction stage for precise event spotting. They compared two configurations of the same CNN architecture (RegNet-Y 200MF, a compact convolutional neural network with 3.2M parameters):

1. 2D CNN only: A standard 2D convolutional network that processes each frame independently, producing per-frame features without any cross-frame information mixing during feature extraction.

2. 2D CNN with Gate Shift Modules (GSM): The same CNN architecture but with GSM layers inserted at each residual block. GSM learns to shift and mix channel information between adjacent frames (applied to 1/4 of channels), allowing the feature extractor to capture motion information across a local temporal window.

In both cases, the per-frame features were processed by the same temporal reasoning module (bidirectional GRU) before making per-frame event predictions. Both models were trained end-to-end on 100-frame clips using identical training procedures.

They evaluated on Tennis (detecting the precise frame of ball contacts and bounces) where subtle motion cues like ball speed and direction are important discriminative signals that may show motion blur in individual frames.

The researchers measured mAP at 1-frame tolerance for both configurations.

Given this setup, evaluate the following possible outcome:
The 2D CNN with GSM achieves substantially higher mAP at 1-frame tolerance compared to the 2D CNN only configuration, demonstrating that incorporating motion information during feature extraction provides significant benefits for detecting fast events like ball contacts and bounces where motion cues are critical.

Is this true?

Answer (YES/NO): YES